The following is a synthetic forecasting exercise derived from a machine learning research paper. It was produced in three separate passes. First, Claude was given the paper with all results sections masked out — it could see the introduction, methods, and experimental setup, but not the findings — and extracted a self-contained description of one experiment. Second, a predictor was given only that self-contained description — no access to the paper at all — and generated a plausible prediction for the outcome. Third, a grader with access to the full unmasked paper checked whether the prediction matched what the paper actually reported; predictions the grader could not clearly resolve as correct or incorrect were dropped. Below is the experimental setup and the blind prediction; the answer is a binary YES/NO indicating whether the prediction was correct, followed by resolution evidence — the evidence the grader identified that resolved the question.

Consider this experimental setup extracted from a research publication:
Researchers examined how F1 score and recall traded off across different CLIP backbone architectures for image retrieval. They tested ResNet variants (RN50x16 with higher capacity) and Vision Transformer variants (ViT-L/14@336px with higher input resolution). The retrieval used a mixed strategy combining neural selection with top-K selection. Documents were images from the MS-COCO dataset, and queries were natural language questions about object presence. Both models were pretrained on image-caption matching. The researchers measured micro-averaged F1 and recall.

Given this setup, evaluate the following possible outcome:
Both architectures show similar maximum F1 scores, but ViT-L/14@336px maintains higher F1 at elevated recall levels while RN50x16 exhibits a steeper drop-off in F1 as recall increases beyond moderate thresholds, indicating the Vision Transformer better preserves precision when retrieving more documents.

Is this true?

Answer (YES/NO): NO